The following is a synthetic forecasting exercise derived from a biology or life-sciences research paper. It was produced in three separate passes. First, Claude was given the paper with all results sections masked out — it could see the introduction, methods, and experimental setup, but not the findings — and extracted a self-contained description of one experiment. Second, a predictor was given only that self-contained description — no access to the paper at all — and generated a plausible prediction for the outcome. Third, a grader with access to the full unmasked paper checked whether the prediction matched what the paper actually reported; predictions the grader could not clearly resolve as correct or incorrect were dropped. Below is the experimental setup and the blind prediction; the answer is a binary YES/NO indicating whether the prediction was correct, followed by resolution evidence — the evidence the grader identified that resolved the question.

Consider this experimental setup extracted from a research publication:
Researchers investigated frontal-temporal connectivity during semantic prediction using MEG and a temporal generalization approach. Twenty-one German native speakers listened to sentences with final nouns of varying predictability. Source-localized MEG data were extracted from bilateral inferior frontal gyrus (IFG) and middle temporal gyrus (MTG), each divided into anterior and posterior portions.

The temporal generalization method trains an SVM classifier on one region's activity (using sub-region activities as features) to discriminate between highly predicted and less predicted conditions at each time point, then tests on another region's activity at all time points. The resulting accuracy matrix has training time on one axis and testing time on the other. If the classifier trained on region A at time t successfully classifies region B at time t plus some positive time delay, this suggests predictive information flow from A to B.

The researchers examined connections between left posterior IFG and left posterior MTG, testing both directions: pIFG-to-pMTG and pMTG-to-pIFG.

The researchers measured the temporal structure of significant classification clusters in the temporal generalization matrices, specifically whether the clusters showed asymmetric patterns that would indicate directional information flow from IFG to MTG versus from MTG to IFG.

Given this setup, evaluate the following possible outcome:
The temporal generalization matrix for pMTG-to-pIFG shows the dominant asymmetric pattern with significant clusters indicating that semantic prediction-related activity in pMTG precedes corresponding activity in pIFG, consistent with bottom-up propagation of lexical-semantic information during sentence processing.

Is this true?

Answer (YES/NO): YES